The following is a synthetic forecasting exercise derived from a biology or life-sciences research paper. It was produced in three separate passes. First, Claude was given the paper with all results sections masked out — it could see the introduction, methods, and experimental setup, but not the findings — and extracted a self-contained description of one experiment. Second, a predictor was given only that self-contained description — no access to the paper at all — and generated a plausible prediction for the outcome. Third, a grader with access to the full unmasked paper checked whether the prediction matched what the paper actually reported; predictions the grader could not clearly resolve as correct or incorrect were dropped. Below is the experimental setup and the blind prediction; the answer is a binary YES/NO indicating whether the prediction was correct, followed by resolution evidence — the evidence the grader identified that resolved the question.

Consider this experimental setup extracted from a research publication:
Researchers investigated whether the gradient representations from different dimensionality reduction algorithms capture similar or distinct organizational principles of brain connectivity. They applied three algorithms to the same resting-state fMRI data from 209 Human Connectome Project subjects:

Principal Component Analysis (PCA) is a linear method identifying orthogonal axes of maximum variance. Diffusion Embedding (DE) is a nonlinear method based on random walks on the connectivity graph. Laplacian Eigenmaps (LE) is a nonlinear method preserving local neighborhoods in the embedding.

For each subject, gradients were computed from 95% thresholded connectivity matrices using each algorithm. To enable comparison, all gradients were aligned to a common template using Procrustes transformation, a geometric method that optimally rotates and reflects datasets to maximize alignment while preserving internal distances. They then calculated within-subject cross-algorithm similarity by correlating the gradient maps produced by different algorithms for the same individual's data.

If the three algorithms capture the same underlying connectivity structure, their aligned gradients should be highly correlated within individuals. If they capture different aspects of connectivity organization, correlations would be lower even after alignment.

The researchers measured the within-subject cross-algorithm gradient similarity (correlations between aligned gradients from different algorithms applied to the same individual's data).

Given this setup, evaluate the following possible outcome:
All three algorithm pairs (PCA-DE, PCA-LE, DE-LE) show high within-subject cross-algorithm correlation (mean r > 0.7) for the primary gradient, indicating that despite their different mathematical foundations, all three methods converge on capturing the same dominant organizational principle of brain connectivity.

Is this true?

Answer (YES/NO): YES